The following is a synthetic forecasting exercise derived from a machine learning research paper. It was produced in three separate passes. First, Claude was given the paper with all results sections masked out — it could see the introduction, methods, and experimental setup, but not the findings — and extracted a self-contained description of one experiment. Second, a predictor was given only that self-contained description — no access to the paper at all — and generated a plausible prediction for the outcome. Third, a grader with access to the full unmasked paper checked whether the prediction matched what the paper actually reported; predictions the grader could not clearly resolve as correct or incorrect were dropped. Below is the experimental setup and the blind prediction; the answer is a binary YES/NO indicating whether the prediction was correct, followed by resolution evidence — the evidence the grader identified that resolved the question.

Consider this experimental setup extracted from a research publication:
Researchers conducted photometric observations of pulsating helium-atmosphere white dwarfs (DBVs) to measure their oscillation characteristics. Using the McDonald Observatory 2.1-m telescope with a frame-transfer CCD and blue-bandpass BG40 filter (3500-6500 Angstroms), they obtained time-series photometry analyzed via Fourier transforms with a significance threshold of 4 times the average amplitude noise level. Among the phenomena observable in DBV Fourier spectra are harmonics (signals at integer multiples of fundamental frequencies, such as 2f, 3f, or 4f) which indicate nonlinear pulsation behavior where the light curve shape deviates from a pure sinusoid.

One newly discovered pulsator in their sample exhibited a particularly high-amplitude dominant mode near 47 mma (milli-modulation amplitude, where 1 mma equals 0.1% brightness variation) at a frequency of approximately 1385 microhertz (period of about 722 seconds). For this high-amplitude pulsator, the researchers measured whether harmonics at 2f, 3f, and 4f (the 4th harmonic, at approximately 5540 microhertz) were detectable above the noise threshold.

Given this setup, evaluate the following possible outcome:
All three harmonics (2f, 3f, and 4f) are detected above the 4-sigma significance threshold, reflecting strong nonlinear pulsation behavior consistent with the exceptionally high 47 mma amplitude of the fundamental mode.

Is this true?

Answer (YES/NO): YES